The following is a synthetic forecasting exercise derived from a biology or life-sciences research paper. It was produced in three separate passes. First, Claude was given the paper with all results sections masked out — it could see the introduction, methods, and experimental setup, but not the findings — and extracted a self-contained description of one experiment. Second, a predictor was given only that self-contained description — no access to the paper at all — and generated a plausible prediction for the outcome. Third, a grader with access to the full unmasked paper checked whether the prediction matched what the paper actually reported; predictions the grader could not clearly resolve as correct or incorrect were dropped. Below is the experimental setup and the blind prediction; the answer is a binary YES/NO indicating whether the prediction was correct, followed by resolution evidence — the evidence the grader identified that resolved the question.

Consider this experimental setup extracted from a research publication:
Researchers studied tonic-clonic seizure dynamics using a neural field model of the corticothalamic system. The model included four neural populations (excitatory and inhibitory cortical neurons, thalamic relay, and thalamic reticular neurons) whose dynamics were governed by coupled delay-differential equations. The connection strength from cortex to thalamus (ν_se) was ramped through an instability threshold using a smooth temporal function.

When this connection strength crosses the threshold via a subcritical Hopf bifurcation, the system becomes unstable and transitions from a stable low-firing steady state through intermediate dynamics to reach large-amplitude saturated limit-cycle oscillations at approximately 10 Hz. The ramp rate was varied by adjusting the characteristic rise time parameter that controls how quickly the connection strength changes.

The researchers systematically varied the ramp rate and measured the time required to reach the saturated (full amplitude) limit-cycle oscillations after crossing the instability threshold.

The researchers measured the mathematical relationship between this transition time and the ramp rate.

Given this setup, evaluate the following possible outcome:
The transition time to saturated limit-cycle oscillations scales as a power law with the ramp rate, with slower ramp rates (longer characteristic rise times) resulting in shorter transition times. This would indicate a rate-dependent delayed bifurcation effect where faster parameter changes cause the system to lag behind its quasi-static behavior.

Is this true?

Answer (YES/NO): NO